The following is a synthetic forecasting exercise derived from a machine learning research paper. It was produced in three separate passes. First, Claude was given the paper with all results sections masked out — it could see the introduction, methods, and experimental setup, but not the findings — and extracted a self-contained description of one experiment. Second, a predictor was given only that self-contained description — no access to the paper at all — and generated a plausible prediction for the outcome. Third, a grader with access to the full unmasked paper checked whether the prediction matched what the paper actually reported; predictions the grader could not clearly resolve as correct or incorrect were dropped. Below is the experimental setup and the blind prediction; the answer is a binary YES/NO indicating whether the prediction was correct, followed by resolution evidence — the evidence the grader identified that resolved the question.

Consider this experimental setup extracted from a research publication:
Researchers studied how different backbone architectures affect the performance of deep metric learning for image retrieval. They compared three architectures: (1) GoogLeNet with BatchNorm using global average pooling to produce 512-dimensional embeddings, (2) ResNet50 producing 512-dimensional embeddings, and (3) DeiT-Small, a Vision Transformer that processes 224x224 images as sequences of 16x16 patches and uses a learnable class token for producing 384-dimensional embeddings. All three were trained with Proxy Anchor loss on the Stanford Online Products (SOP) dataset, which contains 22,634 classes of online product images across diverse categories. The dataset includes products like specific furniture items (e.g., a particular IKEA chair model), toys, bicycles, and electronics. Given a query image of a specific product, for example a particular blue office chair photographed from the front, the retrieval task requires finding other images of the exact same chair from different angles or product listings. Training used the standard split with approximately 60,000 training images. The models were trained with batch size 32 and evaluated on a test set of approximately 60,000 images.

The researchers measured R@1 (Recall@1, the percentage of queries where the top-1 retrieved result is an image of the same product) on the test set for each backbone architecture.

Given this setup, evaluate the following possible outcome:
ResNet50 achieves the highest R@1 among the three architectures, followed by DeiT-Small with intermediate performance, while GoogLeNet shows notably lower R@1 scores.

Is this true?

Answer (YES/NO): NO